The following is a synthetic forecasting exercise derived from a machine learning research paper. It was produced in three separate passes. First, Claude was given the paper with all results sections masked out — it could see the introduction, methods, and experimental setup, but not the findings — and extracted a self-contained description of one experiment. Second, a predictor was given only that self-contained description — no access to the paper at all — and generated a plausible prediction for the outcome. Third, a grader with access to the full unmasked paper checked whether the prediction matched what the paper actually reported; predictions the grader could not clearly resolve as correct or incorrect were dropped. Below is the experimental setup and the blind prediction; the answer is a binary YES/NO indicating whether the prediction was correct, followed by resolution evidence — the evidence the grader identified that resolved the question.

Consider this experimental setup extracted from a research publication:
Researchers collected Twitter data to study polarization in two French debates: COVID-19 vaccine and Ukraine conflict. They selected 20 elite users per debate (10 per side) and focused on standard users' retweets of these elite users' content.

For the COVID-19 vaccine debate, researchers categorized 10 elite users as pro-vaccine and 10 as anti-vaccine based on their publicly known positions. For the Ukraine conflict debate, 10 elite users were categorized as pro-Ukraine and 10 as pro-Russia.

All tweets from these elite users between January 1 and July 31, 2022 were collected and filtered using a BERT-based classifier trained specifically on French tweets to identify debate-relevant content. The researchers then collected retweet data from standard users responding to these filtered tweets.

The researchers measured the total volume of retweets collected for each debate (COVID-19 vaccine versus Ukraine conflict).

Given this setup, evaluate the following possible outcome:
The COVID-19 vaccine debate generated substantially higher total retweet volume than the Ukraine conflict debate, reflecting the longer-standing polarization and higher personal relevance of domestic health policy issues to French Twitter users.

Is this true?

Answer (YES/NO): YES